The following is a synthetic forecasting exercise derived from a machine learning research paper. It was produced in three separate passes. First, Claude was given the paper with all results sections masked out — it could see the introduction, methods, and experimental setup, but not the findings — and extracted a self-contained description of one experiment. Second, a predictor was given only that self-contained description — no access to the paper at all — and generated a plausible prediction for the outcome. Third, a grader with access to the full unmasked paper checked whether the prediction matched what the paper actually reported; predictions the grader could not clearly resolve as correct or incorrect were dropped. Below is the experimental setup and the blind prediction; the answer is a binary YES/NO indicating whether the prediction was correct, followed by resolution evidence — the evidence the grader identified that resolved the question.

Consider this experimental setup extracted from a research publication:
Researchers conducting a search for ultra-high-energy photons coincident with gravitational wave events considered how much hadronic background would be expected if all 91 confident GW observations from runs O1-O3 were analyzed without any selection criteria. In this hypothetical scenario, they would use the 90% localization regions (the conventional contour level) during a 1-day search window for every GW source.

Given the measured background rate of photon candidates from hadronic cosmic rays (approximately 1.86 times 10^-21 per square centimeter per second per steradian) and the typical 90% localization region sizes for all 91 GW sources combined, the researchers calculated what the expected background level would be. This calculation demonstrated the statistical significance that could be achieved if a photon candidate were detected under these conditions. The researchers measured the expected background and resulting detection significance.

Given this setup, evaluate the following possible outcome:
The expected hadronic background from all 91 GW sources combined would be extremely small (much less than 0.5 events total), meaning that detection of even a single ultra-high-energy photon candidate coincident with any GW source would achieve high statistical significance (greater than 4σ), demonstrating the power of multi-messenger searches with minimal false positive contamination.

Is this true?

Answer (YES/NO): NO